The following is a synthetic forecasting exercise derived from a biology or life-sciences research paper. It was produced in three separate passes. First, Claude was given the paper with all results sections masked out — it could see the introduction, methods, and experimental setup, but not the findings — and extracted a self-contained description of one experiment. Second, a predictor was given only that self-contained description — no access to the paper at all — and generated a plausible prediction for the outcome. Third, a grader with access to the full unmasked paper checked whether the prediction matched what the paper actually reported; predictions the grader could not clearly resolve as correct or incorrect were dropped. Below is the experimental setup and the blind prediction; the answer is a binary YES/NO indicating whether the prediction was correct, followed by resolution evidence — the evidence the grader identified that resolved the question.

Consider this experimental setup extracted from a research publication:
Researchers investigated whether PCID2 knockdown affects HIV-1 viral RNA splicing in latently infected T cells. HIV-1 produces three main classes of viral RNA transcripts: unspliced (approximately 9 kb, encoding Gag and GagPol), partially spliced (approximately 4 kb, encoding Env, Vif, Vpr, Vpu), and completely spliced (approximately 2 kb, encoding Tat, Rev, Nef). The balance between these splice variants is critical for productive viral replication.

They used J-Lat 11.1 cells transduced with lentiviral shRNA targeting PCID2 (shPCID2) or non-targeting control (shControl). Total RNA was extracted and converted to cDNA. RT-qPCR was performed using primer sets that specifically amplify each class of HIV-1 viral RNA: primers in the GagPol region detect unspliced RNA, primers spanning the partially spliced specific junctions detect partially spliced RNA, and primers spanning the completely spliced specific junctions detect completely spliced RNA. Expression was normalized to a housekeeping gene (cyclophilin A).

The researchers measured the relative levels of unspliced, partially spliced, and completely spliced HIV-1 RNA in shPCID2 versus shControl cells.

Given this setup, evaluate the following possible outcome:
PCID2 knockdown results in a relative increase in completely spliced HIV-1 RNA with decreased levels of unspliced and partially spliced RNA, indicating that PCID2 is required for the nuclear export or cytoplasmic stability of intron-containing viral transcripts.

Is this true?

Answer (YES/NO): NO